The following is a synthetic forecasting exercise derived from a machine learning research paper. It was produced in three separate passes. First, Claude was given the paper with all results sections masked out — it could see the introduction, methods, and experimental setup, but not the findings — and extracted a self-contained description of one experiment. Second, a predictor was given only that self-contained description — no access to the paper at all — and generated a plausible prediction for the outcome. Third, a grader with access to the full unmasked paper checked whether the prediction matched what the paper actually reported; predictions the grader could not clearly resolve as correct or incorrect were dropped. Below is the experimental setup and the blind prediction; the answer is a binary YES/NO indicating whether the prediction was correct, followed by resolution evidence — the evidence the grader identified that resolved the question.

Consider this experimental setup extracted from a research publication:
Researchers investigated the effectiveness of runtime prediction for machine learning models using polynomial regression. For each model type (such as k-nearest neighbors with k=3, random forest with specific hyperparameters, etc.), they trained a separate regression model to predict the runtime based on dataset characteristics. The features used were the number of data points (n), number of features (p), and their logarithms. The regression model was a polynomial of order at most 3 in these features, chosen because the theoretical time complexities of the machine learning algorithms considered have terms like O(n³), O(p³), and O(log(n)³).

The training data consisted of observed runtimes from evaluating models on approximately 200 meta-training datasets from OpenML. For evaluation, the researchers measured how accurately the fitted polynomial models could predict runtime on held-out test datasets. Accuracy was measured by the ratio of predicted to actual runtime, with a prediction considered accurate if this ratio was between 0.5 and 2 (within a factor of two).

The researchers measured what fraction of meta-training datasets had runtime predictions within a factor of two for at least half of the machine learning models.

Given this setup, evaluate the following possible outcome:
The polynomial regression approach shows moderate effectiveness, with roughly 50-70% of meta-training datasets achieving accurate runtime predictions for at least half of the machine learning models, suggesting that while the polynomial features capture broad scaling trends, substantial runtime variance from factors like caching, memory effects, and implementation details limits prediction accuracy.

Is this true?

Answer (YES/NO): NO